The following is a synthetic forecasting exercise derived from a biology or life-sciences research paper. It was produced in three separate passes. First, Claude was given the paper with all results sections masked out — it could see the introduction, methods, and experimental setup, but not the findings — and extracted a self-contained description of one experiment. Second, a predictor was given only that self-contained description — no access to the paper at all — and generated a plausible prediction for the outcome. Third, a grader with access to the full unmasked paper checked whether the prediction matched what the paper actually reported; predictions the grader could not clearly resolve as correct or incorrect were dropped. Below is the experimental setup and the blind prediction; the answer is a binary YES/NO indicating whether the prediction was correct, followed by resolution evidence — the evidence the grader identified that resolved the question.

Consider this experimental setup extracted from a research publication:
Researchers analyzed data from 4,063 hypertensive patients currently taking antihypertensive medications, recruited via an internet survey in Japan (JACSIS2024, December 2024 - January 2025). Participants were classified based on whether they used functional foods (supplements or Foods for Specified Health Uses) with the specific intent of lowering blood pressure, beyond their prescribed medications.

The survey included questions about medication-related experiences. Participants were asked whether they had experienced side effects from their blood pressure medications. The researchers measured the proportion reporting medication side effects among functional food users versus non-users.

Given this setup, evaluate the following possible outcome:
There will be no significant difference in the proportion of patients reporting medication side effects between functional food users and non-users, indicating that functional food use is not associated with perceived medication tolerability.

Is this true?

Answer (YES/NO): NO